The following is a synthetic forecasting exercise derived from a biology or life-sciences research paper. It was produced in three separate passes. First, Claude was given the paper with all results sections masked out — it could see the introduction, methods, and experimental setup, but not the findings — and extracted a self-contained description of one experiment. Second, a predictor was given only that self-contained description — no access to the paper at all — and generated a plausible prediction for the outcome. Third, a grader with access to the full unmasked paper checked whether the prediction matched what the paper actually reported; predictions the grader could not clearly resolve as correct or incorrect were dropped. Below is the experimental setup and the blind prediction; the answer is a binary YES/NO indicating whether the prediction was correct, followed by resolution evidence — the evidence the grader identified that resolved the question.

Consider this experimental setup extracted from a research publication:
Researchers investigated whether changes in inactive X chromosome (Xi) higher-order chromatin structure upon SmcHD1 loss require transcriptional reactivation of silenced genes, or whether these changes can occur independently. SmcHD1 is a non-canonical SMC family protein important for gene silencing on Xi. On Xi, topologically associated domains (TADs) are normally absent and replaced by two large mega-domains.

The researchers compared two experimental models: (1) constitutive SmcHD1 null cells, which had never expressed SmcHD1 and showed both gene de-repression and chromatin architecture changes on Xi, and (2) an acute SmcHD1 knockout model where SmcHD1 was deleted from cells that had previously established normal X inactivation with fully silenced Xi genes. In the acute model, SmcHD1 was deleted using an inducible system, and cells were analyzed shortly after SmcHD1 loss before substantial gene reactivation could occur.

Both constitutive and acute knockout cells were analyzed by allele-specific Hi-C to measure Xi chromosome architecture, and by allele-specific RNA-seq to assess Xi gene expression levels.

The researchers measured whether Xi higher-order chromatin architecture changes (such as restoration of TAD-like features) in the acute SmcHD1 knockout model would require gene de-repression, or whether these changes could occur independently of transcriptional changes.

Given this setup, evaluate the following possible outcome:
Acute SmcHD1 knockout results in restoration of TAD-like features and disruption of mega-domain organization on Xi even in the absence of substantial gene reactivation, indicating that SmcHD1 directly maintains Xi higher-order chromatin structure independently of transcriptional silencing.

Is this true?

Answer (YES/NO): NO